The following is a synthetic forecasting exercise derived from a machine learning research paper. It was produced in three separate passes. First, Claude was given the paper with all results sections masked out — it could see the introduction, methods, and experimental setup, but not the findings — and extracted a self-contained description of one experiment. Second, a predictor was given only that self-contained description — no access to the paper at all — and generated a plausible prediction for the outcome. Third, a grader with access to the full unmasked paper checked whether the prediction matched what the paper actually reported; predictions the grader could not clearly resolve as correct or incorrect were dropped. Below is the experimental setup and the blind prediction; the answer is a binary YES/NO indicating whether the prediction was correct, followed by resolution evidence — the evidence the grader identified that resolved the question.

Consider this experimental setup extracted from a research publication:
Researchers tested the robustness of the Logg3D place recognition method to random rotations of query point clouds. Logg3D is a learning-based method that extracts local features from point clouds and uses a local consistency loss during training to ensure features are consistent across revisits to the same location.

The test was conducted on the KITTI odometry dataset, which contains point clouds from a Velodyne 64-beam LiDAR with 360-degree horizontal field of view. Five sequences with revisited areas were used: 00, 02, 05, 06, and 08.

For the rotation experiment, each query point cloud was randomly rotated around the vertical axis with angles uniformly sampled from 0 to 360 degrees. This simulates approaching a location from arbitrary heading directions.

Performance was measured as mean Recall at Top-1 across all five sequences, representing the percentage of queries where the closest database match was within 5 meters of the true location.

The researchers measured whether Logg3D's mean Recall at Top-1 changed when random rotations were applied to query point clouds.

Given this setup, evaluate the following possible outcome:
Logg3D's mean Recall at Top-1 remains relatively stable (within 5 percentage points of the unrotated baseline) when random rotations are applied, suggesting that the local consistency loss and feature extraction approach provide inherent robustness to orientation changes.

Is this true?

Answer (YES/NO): YES